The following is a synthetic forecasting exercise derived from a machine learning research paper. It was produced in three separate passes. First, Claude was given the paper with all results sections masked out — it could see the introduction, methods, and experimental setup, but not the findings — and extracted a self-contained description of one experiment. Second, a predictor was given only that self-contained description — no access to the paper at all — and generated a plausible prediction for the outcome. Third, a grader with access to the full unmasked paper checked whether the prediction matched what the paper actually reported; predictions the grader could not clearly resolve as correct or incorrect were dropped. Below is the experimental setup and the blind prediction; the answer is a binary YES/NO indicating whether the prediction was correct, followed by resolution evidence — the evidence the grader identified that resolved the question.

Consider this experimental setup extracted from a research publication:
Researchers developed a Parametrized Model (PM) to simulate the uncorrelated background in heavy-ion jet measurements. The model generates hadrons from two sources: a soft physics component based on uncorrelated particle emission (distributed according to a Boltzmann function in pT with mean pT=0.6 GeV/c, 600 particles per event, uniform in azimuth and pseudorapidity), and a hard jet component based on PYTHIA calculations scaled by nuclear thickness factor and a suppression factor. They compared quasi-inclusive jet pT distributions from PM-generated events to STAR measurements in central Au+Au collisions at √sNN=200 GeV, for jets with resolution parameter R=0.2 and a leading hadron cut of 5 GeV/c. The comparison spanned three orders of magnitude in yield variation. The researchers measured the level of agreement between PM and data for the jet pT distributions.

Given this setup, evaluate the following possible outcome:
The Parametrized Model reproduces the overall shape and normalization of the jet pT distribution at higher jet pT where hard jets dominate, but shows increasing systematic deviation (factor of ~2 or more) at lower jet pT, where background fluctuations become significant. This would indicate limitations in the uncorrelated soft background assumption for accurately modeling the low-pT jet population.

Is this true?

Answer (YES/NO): NO